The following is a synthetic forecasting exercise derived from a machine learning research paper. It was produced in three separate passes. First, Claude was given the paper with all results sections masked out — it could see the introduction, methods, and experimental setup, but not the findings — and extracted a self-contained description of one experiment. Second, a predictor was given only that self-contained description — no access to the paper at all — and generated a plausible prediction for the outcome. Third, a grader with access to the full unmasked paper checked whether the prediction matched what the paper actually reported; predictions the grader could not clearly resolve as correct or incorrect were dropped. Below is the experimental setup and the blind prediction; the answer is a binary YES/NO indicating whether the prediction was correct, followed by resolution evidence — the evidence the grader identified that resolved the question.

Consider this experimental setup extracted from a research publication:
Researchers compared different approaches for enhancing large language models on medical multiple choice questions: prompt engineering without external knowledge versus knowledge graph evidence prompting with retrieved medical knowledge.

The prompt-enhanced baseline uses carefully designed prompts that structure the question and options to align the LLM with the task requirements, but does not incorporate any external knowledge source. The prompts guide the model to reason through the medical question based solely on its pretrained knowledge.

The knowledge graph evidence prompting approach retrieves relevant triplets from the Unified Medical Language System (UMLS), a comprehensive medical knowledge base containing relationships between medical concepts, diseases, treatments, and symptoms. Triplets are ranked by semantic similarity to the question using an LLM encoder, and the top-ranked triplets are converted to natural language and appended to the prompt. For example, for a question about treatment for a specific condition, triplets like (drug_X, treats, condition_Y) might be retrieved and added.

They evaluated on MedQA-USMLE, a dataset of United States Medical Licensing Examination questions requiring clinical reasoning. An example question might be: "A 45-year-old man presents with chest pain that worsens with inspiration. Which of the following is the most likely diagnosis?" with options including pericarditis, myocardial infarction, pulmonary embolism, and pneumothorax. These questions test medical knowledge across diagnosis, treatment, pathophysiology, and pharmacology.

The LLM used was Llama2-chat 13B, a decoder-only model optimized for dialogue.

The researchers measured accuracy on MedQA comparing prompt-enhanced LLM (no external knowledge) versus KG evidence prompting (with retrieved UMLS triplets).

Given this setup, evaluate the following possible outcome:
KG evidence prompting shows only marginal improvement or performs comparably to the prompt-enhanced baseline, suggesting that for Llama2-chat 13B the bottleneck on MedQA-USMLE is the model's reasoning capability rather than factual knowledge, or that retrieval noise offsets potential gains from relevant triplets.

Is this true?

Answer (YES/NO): NO